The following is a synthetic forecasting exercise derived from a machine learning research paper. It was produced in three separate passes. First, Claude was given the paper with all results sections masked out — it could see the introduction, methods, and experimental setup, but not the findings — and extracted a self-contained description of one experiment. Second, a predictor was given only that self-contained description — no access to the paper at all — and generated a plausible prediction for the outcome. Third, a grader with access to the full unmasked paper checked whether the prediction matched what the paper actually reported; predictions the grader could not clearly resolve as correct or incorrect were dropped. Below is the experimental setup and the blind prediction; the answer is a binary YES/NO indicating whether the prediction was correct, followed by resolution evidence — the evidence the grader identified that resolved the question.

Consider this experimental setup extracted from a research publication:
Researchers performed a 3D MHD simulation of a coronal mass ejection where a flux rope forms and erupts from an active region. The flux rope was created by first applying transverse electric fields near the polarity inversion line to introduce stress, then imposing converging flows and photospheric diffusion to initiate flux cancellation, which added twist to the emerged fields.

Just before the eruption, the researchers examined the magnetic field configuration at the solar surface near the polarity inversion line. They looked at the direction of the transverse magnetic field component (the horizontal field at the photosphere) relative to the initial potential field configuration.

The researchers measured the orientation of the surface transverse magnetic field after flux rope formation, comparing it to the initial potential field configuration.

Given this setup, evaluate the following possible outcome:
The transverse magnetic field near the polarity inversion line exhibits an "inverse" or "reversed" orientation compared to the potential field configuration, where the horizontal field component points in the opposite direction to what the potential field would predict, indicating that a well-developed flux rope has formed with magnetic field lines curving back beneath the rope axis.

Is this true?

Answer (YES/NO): YES